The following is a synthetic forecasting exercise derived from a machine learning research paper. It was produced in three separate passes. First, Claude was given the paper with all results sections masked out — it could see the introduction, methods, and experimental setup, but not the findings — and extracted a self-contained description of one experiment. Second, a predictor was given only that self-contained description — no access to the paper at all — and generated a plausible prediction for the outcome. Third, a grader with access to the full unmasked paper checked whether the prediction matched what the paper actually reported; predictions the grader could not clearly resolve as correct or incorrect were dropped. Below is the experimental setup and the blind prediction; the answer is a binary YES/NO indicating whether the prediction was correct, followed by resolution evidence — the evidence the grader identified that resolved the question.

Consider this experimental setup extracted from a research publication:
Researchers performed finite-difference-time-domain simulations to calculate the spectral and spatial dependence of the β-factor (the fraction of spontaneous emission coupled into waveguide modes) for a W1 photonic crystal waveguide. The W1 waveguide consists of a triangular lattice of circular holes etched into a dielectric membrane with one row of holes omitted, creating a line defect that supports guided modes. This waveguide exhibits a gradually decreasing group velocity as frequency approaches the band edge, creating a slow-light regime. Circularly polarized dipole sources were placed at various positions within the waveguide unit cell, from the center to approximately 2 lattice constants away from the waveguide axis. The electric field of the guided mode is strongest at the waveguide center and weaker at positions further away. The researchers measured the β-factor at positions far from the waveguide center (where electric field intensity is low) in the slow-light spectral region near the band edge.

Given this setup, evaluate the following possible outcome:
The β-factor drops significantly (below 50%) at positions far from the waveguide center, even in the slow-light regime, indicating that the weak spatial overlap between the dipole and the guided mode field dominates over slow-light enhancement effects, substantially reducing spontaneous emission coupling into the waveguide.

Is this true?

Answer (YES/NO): NO